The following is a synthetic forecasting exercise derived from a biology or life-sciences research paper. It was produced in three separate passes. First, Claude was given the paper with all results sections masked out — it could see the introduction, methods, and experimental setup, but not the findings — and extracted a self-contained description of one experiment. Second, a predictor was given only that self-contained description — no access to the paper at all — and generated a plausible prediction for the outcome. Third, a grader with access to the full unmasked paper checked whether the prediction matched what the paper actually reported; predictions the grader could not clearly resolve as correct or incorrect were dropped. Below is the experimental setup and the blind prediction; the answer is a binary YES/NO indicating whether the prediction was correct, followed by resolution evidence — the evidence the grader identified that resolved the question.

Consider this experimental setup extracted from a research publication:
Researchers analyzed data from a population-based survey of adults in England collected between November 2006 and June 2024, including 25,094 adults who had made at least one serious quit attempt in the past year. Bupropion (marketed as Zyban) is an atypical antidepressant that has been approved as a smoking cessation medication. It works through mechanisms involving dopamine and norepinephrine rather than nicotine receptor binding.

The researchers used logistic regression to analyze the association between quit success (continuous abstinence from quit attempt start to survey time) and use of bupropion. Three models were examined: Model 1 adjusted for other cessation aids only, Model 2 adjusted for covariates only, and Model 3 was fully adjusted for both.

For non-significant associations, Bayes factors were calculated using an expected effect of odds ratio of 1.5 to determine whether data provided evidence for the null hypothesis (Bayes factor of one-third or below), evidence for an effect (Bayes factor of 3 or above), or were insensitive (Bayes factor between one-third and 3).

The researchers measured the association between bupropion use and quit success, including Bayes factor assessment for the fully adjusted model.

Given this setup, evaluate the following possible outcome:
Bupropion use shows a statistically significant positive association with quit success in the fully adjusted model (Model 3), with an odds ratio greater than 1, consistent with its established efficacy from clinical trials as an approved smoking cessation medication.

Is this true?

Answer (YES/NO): NO